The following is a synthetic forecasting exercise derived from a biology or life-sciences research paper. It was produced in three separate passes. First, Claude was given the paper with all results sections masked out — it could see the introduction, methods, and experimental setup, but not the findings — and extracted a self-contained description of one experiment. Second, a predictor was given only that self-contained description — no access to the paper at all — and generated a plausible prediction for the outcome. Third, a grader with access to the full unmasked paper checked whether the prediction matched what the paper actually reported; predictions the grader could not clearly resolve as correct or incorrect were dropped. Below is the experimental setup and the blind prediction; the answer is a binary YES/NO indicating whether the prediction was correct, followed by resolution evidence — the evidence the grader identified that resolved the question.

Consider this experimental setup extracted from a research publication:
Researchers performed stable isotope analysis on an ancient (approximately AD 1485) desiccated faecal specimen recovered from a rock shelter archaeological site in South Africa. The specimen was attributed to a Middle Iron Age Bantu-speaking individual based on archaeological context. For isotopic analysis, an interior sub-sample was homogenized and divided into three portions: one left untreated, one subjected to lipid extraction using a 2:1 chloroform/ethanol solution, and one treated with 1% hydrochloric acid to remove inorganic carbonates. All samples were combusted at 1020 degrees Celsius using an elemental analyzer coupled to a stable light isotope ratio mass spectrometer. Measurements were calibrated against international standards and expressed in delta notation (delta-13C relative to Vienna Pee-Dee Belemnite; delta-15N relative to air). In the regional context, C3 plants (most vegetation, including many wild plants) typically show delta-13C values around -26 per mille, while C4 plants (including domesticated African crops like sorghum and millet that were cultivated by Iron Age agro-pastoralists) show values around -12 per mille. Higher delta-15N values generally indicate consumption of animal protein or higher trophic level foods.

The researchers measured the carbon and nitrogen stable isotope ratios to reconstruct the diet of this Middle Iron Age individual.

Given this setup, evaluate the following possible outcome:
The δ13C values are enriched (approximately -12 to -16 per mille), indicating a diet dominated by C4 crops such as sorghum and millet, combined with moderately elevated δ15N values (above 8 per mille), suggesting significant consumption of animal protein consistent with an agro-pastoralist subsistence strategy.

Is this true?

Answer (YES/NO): NO